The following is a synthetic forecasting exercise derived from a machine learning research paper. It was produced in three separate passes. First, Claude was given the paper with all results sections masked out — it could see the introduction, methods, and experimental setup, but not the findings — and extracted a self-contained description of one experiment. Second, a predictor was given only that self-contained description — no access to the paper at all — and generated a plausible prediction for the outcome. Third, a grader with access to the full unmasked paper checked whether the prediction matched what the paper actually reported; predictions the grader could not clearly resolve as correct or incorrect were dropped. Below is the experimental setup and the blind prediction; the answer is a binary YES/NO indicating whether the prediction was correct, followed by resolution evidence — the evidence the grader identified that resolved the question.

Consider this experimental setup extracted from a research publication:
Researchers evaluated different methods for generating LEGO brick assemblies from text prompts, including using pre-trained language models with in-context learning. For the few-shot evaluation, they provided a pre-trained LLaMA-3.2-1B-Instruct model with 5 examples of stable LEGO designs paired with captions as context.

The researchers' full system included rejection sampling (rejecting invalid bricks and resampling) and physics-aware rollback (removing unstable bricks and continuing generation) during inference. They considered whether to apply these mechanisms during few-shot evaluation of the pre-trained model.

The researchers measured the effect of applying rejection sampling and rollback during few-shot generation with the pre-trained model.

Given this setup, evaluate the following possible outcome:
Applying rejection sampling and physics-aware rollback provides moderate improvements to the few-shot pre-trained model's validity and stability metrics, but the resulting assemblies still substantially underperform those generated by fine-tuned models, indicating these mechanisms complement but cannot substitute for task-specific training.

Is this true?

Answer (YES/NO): NO